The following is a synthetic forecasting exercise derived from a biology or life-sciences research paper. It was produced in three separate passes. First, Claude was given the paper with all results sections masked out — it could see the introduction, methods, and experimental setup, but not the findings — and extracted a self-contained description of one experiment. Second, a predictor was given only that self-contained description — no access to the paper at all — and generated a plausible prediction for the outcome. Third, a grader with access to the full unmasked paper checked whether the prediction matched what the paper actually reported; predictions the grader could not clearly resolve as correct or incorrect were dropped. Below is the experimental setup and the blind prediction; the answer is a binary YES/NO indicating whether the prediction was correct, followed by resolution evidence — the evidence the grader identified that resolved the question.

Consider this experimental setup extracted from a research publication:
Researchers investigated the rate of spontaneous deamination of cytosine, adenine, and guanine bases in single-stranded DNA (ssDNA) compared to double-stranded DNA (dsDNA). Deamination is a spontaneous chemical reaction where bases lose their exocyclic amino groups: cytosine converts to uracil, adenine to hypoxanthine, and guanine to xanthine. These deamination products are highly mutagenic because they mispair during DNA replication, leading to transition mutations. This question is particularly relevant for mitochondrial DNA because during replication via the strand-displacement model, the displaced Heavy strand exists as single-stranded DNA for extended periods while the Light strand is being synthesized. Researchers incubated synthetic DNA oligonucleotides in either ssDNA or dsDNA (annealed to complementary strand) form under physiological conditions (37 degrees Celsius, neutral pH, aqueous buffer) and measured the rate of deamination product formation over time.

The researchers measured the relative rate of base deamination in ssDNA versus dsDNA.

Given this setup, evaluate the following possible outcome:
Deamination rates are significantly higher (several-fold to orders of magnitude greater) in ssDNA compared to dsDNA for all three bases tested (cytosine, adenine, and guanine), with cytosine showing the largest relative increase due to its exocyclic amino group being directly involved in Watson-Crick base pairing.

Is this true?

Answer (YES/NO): NO